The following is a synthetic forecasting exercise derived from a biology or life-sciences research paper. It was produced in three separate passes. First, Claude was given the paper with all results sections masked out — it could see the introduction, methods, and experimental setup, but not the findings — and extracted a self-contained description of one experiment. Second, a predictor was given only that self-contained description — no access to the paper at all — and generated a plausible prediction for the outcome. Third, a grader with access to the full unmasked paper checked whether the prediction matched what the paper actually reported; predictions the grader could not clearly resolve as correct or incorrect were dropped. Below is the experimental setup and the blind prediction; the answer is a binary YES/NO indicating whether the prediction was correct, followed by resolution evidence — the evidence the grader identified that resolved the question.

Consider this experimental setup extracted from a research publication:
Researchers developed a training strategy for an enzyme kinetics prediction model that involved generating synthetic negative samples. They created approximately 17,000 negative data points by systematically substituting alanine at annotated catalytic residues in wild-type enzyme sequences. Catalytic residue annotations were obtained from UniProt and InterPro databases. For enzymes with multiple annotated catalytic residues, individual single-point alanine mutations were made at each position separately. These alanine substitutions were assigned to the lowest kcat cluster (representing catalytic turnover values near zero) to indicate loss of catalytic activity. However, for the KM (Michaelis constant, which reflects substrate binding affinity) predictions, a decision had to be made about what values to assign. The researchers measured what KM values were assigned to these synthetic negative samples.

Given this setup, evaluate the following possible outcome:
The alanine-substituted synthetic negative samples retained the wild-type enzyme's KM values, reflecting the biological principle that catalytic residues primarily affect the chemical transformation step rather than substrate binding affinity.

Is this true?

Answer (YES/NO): YES